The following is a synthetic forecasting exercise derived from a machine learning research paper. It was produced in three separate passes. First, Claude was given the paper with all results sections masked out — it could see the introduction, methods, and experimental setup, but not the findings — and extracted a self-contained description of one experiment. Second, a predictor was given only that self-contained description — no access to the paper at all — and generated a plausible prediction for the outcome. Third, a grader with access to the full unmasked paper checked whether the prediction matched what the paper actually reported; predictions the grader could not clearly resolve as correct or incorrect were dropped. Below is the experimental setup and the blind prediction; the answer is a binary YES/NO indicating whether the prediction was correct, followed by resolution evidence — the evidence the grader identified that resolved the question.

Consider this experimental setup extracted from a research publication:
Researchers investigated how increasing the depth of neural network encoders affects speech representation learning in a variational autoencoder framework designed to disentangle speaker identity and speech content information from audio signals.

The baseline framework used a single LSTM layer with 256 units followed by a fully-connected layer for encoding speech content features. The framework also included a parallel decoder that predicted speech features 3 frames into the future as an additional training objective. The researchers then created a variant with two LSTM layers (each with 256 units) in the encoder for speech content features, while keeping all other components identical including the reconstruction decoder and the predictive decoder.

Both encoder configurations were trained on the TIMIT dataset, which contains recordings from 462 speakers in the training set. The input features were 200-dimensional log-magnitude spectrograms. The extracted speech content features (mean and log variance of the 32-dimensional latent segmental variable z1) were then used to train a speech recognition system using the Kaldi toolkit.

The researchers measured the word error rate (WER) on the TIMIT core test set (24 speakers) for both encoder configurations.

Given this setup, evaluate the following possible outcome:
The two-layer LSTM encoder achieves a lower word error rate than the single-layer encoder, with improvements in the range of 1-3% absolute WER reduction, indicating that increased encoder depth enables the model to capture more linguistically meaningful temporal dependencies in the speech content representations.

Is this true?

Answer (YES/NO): NO